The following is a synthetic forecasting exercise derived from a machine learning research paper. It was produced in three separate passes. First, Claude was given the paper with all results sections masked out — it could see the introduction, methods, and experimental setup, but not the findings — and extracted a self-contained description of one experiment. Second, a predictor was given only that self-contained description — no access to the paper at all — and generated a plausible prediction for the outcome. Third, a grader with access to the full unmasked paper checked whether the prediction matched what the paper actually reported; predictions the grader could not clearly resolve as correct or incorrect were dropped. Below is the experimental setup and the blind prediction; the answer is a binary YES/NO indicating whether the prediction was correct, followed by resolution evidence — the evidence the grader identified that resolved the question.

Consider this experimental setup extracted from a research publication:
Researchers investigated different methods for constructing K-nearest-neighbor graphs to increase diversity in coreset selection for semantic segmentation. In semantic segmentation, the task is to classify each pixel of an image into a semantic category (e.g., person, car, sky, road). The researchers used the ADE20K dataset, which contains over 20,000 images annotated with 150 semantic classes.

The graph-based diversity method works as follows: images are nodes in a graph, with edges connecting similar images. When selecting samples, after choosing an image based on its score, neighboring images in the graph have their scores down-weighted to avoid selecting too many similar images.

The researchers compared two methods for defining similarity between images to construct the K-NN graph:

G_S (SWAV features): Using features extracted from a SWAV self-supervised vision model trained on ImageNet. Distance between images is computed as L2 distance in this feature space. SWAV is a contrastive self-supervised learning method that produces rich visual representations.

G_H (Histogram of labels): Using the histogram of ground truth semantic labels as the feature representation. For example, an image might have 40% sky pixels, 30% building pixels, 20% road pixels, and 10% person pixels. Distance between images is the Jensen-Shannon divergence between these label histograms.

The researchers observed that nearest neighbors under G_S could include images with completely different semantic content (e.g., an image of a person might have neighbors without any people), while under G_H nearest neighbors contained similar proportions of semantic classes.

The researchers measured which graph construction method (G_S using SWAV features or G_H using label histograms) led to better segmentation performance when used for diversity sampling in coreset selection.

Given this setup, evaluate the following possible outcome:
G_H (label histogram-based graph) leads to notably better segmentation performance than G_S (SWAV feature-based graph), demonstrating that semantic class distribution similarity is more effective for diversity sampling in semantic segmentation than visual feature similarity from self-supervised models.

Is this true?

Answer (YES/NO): YES